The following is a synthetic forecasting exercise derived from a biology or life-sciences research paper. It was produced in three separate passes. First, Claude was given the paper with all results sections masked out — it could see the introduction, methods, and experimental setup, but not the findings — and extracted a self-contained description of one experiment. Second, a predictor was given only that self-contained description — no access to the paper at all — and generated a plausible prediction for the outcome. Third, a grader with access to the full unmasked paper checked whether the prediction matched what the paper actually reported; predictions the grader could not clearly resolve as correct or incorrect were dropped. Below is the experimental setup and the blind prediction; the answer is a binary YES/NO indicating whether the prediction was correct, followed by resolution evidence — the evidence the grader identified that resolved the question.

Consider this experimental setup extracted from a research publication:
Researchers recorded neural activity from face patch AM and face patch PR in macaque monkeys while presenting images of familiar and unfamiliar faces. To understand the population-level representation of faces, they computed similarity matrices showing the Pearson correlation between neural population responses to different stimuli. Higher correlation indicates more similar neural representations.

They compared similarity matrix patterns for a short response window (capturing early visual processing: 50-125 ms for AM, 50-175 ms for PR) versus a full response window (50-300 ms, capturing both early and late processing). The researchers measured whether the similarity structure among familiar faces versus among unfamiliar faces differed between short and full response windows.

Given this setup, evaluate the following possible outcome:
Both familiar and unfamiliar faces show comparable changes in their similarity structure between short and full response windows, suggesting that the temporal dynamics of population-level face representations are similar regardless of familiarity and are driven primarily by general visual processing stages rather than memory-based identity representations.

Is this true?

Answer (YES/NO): NO